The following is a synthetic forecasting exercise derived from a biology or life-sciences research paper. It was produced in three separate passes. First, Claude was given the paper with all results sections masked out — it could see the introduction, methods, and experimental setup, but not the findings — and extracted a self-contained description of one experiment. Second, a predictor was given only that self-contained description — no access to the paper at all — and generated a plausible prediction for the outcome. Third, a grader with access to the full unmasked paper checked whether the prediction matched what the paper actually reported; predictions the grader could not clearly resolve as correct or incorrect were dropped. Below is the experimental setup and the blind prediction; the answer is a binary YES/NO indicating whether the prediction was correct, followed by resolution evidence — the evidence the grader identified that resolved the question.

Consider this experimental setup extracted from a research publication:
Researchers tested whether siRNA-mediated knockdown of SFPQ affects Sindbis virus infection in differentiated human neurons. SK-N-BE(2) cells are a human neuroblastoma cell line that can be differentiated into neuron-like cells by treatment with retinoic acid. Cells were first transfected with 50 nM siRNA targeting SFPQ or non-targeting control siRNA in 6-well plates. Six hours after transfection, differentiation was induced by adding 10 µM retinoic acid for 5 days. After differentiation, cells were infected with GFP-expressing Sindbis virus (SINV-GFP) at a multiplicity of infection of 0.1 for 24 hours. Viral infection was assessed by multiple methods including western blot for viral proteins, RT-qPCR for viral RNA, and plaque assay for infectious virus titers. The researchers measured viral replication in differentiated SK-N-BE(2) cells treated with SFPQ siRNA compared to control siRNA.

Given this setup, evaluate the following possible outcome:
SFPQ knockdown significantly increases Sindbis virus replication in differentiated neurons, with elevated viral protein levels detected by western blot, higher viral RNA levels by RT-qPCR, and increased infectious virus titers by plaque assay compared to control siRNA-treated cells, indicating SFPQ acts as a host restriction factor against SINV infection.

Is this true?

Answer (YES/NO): NO